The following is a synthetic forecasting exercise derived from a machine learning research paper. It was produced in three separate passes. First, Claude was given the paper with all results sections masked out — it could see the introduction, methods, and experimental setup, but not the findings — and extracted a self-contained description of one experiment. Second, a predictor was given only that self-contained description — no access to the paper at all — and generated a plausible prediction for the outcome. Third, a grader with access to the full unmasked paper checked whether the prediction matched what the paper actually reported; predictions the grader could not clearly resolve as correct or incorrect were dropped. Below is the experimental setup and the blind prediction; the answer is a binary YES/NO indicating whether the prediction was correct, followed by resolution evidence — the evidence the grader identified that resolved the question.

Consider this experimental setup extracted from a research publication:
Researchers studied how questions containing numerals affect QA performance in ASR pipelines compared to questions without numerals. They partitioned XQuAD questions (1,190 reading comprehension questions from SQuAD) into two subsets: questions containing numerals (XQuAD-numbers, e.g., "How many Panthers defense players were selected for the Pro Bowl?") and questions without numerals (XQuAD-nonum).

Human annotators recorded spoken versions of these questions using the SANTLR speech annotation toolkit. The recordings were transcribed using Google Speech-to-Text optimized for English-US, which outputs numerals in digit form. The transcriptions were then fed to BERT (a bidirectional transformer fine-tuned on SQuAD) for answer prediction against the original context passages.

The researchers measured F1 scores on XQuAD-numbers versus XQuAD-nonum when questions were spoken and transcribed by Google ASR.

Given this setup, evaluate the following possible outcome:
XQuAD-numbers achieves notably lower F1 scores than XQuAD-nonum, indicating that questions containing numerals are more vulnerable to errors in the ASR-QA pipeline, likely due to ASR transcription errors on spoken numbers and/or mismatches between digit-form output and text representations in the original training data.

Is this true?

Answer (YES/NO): YES